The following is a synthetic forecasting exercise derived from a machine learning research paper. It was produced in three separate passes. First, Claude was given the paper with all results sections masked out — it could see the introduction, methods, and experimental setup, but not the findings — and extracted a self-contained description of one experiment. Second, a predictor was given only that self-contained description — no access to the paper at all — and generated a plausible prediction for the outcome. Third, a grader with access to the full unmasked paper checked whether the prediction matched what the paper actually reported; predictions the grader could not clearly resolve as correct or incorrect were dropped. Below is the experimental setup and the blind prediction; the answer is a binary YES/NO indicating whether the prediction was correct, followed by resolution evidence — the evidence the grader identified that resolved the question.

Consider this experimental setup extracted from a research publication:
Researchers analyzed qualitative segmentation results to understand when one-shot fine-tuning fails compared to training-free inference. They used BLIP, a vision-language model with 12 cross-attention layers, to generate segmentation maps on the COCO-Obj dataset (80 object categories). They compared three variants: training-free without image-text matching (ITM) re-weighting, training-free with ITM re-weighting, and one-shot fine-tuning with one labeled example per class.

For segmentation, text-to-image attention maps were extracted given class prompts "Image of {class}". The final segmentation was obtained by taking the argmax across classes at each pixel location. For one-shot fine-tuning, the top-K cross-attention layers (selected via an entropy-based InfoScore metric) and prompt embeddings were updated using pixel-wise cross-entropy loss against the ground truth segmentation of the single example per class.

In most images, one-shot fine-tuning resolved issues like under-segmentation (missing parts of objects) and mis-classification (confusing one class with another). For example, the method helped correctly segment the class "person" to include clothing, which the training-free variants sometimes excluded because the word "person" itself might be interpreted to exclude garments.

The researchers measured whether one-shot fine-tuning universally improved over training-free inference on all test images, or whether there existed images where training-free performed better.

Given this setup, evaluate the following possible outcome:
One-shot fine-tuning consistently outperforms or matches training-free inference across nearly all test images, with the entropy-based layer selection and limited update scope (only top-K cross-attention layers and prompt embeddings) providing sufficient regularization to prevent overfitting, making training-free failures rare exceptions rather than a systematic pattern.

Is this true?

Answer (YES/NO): YES